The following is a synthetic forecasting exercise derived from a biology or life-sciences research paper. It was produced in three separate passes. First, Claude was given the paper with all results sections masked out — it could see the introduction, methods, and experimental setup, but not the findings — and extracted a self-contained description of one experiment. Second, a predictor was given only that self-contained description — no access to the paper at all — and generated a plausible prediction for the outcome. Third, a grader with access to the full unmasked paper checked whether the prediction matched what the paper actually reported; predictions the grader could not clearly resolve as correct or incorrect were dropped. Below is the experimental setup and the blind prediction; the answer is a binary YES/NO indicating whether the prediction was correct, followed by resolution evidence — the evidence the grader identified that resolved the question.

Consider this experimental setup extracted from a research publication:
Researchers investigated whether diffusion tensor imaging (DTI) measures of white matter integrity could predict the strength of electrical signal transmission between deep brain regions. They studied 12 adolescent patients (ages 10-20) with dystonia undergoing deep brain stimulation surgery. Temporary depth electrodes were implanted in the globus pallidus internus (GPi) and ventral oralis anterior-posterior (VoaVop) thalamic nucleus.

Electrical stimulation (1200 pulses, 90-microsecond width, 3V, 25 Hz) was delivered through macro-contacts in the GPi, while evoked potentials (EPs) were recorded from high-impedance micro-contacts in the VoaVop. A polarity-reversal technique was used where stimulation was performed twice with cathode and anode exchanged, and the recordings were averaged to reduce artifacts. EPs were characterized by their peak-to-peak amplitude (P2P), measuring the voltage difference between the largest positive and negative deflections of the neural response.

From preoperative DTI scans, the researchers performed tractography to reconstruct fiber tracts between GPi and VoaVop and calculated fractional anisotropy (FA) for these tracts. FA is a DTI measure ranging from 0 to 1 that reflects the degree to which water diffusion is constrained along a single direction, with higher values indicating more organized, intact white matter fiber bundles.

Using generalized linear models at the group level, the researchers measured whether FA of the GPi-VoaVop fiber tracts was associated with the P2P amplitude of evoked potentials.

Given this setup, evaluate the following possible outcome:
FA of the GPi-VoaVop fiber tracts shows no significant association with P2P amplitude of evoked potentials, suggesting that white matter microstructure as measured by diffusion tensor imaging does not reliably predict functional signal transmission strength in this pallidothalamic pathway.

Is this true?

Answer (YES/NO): NO